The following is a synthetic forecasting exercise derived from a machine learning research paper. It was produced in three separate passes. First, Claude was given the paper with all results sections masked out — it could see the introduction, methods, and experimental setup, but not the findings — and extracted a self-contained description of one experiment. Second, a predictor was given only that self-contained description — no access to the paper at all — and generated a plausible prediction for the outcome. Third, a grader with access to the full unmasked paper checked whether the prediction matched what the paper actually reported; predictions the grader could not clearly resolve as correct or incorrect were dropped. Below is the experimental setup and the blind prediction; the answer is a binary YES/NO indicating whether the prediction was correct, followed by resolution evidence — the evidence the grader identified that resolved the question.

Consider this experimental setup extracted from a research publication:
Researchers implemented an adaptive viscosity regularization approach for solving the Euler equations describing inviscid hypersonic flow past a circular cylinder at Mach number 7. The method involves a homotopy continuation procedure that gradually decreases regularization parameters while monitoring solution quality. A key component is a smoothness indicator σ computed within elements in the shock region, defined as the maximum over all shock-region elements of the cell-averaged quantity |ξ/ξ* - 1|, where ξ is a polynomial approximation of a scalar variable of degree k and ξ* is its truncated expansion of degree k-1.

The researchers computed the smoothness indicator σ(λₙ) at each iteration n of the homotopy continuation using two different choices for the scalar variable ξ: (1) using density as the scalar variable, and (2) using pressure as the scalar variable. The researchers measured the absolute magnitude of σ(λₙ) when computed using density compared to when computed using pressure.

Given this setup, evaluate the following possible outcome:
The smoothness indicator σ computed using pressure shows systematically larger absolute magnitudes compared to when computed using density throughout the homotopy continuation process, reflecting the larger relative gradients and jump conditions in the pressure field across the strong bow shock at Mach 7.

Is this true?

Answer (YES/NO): NO